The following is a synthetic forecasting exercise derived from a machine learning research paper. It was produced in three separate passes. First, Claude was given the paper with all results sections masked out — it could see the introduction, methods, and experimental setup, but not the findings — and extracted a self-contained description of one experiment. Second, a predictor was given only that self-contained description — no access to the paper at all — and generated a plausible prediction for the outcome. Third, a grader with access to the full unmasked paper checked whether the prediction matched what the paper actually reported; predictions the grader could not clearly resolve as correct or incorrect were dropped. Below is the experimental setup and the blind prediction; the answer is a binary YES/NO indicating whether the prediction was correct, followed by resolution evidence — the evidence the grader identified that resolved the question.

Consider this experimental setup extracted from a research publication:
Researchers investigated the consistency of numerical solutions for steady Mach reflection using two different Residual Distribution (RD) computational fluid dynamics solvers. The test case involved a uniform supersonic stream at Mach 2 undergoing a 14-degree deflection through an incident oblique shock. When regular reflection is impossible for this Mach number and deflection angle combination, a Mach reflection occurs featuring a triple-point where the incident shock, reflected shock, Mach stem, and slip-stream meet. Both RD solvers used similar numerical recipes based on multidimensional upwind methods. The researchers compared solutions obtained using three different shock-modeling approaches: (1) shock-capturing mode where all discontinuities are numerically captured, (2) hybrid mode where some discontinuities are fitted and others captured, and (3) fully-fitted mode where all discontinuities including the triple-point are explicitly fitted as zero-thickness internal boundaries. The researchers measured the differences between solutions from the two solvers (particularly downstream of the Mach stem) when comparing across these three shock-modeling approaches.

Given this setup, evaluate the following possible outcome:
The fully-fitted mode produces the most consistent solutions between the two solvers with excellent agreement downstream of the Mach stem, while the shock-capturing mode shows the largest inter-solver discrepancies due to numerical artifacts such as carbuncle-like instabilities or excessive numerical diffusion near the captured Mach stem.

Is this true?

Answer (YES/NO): NO